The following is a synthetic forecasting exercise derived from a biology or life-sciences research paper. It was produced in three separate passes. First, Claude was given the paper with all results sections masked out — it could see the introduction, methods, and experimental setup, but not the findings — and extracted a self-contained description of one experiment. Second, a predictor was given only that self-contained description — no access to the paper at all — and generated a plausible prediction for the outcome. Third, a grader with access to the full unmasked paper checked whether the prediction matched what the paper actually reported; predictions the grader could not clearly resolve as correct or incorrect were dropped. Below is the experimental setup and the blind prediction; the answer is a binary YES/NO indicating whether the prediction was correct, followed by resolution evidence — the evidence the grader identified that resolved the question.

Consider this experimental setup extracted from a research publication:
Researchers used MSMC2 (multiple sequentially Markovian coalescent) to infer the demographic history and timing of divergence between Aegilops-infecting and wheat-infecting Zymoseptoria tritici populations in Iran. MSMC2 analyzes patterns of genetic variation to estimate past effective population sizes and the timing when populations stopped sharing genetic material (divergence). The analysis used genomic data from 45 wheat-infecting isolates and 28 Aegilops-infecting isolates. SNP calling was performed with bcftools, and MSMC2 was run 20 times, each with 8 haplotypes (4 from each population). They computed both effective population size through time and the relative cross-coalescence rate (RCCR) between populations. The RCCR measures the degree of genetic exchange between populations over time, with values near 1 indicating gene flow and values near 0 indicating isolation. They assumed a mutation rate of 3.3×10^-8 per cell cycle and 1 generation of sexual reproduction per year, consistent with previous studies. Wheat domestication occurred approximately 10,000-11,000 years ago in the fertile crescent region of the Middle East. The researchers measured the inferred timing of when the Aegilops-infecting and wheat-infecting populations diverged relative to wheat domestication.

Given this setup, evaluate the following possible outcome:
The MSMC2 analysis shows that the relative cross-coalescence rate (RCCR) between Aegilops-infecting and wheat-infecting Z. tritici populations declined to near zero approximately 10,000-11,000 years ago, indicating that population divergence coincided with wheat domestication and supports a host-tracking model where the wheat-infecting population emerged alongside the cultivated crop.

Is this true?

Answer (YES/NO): NO